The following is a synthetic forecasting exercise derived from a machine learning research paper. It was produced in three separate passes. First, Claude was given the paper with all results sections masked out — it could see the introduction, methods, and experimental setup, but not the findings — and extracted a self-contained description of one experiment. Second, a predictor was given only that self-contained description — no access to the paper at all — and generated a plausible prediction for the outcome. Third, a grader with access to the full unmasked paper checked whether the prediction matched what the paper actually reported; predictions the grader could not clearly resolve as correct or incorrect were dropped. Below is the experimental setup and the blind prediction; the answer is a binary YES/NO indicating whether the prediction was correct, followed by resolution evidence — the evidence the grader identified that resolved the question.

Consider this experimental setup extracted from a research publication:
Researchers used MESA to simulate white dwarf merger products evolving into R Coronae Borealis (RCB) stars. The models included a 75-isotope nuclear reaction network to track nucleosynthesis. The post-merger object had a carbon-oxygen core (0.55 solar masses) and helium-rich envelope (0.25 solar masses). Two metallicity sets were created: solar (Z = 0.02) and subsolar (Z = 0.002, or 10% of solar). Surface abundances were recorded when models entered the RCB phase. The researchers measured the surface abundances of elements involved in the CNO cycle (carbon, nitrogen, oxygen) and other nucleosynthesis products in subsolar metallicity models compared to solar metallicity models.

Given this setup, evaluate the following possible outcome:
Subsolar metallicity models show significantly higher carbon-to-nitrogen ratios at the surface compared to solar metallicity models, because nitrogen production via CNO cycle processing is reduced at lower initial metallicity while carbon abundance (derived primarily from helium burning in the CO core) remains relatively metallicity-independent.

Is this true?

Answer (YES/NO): NO